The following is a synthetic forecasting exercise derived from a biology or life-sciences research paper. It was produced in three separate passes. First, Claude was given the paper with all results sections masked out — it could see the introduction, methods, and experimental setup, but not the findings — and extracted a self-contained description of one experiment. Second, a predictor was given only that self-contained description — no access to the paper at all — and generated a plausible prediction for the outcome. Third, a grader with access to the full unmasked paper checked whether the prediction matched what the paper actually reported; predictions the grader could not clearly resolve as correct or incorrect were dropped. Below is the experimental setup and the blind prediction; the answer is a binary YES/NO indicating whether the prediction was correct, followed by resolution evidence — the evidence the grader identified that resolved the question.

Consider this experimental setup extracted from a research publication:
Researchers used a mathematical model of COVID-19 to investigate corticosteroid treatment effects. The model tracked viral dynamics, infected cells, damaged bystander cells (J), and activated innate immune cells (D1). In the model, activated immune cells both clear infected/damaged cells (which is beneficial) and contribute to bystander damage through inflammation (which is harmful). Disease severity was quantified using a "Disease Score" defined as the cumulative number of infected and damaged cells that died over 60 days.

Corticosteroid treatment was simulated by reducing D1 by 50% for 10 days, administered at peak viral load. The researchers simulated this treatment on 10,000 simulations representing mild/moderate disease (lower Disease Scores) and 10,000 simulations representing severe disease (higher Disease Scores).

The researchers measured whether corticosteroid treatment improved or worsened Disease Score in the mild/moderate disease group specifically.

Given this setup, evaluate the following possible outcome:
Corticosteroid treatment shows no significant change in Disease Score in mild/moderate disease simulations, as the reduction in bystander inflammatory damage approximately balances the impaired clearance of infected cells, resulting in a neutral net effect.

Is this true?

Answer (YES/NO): NO